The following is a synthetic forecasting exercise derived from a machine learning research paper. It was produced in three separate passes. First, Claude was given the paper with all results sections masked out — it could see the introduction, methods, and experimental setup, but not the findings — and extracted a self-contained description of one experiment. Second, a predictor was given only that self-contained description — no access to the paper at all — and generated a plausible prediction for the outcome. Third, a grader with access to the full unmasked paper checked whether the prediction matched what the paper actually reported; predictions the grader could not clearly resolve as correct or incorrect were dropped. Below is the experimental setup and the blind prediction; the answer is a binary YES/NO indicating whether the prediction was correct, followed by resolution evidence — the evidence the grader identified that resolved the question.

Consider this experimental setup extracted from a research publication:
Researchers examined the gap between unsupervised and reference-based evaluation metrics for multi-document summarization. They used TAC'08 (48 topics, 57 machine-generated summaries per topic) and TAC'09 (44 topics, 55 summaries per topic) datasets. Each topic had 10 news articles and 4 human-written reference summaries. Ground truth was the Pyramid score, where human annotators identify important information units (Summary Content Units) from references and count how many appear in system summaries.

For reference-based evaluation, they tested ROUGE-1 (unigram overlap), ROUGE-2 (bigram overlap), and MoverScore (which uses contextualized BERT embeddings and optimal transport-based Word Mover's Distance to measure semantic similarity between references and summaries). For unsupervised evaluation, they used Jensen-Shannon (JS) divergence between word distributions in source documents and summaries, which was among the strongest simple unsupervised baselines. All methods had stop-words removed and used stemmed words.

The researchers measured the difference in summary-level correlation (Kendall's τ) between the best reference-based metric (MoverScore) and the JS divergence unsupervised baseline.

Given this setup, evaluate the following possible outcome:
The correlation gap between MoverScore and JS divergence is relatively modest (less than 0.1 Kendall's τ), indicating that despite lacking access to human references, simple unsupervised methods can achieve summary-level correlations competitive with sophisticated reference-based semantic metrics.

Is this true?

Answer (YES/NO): NO